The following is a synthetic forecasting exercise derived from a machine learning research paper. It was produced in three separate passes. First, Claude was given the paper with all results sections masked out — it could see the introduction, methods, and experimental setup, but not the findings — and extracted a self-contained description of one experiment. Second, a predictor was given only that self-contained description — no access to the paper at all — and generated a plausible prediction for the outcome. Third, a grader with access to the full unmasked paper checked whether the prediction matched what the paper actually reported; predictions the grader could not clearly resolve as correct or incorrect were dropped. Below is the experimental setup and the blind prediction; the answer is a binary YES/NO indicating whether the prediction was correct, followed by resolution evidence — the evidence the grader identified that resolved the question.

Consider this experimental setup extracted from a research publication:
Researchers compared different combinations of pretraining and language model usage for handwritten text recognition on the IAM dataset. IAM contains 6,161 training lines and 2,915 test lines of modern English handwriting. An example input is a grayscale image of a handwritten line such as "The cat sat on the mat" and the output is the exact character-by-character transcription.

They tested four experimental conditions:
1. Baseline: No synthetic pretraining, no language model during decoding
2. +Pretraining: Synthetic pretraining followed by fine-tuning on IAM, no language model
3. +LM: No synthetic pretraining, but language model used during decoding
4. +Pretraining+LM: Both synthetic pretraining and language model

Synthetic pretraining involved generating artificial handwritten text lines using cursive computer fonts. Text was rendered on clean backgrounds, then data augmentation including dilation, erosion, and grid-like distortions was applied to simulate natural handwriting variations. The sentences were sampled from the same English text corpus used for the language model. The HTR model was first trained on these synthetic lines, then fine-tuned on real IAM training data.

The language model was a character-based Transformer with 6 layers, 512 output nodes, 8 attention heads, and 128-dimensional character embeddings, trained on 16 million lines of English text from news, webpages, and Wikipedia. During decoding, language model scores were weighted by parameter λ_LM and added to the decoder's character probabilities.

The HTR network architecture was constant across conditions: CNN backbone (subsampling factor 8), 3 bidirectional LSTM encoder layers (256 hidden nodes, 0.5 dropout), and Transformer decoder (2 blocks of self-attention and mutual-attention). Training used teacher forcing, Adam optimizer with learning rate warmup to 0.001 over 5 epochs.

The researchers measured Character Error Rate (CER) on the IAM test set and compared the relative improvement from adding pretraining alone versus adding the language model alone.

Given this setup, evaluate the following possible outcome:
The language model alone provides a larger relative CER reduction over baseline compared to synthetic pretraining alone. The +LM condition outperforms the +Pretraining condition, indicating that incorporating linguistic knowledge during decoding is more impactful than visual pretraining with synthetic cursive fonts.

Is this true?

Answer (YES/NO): NO